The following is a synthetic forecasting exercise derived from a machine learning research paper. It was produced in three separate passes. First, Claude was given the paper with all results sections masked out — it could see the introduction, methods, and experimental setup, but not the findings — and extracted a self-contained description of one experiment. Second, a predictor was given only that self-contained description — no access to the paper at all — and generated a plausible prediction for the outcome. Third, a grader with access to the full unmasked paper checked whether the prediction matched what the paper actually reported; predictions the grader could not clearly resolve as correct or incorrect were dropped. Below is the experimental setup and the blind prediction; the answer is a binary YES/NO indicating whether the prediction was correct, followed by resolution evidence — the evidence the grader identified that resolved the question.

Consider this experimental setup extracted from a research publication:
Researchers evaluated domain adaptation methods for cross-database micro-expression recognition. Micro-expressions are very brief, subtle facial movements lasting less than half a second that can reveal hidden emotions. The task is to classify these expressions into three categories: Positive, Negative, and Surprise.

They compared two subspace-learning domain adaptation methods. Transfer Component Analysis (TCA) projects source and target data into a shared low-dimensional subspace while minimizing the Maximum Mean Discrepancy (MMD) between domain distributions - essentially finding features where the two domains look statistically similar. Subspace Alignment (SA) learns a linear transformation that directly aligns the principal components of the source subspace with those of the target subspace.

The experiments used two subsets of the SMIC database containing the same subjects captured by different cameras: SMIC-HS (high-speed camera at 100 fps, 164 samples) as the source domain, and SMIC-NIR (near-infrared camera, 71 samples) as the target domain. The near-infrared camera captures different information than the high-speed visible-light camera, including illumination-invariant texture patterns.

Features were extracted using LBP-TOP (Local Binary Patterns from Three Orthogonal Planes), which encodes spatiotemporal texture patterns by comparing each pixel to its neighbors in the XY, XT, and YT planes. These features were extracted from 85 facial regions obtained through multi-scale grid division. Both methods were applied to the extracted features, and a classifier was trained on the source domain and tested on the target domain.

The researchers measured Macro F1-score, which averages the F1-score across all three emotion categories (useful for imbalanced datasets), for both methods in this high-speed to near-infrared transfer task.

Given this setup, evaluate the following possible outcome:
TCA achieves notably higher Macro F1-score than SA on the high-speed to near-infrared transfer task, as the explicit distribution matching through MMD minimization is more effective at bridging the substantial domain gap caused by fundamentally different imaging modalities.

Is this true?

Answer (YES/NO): NO